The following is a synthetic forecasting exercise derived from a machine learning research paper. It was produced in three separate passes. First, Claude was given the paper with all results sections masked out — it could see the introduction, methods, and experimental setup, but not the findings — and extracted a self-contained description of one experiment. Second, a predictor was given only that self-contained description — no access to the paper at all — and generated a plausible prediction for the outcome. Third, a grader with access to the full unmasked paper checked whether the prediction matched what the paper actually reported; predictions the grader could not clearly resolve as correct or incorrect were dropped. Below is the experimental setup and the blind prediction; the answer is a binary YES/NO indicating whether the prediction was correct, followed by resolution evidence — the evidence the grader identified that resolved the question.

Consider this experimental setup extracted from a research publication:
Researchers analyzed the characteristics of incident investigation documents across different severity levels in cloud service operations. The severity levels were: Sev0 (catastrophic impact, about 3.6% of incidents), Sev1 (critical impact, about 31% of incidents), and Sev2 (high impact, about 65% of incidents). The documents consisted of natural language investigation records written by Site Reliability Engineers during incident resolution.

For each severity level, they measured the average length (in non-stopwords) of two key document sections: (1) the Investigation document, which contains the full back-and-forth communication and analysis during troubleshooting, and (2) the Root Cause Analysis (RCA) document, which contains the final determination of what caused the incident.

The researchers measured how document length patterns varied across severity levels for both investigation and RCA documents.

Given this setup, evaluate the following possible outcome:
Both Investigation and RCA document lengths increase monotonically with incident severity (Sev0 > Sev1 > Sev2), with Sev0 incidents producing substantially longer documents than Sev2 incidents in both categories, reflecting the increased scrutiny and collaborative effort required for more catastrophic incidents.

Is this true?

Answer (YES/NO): YES